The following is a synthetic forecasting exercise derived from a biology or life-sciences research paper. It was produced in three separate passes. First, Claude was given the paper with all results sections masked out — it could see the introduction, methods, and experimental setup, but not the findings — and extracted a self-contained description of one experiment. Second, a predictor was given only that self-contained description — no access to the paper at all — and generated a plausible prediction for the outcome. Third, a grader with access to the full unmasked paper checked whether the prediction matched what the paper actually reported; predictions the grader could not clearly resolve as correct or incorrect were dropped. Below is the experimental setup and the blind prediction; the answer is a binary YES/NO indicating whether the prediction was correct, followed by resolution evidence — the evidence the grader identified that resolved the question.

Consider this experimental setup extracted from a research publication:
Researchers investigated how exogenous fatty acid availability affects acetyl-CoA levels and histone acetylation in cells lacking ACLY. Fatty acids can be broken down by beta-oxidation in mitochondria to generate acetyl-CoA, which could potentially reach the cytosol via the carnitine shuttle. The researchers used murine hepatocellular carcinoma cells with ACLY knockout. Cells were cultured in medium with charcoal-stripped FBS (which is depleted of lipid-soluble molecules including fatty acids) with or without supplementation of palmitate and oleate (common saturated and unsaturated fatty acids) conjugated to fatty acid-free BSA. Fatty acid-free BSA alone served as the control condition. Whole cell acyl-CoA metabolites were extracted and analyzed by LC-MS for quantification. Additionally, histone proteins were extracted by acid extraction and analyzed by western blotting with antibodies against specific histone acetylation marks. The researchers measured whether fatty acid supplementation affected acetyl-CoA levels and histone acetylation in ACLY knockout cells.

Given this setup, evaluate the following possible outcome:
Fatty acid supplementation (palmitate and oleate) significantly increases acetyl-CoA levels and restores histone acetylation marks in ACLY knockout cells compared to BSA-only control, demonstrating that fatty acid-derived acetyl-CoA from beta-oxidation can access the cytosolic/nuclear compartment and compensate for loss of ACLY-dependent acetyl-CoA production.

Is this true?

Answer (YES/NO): NO